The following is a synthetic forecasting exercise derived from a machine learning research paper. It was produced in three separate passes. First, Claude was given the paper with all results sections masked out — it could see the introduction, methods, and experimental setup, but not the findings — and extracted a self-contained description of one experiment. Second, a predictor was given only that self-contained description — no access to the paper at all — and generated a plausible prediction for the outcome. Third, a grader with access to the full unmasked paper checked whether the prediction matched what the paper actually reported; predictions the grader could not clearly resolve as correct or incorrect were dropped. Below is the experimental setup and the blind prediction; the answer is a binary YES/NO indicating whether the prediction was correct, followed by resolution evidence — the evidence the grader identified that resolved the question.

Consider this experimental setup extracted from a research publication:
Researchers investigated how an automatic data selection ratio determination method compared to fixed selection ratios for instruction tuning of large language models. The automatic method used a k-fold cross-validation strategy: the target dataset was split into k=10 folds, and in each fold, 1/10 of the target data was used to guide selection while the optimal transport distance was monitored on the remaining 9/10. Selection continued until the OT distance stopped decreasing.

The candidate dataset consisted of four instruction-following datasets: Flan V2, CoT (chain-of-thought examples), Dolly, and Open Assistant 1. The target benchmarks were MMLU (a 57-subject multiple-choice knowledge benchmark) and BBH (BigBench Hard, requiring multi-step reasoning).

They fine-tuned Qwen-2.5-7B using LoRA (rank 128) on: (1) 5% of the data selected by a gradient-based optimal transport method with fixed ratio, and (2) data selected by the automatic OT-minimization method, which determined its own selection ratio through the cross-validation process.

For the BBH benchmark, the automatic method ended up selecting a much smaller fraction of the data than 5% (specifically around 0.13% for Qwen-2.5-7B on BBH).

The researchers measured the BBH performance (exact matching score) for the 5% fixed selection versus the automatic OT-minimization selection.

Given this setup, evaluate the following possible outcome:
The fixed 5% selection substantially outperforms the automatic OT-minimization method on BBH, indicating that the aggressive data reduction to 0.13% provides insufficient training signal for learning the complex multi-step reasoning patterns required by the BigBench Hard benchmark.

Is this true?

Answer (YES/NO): NO